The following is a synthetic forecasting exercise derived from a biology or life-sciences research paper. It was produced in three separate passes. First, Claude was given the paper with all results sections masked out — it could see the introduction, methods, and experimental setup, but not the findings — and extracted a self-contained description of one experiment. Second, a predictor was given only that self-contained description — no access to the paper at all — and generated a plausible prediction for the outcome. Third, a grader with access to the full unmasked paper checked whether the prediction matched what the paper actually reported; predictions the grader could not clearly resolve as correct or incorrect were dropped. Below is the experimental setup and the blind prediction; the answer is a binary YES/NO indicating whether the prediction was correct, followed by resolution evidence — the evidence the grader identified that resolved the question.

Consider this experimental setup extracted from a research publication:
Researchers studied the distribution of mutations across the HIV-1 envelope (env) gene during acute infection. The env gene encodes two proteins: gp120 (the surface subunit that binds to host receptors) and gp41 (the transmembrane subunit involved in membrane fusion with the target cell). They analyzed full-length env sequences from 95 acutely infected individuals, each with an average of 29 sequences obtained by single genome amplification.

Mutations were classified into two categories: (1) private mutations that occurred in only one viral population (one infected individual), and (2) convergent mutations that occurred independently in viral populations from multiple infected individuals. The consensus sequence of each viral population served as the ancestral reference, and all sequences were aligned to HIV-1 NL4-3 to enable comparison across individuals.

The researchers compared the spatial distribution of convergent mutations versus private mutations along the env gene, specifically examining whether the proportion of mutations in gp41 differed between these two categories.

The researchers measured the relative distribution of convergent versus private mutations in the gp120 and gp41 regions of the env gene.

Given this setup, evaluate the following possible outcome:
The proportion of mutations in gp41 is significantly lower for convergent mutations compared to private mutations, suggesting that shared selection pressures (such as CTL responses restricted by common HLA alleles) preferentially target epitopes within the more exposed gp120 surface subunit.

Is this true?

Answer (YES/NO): NO